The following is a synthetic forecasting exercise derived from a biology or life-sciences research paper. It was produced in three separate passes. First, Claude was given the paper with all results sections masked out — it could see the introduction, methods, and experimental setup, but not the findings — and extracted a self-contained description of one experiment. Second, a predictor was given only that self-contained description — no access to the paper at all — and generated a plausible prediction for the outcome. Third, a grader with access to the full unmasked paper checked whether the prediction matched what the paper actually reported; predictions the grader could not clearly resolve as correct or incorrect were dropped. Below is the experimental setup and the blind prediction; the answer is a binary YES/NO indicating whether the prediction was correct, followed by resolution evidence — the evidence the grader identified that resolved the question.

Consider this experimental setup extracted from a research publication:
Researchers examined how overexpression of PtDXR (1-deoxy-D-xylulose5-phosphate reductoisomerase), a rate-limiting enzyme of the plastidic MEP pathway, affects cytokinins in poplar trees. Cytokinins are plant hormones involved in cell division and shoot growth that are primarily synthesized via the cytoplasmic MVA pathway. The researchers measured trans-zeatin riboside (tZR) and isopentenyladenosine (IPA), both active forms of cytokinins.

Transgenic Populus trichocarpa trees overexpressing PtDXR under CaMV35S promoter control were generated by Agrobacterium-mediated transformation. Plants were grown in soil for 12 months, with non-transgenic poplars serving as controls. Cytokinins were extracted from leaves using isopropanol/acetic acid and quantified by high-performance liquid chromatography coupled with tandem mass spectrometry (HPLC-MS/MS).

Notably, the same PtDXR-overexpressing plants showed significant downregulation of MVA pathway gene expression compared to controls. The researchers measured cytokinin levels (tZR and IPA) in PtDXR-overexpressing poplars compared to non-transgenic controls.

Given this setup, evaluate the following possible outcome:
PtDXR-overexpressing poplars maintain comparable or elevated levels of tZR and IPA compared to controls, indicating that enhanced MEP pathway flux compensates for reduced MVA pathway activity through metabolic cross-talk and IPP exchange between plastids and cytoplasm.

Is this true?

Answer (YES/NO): YES